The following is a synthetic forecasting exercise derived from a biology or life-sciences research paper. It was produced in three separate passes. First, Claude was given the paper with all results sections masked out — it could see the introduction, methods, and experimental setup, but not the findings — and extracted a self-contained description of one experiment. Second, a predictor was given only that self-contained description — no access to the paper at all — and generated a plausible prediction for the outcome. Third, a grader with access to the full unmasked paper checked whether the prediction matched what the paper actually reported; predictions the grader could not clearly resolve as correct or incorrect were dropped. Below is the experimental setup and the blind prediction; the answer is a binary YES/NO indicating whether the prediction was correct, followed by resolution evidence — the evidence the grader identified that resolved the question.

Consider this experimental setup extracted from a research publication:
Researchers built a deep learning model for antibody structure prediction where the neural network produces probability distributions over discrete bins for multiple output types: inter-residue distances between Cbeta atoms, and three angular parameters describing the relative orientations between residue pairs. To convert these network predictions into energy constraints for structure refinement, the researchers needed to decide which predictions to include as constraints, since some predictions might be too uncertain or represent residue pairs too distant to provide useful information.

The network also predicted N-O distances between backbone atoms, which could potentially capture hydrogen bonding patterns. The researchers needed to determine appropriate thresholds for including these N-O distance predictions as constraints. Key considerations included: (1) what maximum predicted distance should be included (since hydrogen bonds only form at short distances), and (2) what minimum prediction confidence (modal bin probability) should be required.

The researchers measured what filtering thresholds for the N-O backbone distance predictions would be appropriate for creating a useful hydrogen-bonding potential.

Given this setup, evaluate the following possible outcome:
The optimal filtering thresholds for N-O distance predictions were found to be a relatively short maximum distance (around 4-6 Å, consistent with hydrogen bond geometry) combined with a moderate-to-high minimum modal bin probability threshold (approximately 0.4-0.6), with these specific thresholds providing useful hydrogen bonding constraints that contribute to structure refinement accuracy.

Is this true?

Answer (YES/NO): NO